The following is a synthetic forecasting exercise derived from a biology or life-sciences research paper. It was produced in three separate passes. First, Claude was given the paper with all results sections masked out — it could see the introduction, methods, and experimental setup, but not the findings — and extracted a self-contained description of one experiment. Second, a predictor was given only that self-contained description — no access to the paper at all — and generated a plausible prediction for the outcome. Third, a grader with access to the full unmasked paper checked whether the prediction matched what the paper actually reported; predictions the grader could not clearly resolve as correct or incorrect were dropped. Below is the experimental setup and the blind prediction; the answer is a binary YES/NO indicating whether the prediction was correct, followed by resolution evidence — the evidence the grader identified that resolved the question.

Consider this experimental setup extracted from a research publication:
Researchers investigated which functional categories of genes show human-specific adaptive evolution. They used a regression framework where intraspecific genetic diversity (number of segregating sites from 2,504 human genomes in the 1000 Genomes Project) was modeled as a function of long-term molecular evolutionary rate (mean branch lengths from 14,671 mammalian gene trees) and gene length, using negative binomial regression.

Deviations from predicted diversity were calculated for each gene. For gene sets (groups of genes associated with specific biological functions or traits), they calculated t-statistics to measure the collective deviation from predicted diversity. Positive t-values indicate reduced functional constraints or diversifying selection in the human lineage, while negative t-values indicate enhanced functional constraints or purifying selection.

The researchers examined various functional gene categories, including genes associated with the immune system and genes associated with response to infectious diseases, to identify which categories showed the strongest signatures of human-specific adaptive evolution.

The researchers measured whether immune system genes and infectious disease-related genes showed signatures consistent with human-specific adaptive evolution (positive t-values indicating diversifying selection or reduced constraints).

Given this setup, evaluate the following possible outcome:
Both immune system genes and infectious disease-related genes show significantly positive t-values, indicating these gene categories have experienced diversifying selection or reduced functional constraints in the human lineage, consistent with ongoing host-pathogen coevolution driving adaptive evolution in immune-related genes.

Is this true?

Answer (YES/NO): NO